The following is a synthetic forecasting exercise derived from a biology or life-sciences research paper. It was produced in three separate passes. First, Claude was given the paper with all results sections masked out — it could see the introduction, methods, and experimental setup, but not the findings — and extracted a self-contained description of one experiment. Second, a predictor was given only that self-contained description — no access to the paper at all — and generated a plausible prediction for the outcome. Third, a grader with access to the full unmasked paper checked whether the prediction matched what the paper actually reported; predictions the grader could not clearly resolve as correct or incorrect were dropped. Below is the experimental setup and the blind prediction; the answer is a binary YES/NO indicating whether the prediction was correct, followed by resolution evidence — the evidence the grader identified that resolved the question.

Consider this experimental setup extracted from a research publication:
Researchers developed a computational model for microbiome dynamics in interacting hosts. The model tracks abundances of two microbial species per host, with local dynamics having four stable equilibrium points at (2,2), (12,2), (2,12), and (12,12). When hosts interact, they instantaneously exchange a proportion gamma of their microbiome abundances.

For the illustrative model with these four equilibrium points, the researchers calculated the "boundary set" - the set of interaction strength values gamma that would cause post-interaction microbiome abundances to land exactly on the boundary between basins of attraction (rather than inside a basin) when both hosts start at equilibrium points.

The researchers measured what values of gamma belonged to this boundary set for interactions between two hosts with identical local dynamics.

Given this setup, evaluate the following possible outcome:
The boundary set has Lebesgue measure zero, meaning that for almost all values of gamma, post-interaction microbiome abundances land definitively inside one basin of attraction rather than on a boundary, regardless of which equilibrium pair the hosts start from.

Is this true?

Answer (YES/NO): YES